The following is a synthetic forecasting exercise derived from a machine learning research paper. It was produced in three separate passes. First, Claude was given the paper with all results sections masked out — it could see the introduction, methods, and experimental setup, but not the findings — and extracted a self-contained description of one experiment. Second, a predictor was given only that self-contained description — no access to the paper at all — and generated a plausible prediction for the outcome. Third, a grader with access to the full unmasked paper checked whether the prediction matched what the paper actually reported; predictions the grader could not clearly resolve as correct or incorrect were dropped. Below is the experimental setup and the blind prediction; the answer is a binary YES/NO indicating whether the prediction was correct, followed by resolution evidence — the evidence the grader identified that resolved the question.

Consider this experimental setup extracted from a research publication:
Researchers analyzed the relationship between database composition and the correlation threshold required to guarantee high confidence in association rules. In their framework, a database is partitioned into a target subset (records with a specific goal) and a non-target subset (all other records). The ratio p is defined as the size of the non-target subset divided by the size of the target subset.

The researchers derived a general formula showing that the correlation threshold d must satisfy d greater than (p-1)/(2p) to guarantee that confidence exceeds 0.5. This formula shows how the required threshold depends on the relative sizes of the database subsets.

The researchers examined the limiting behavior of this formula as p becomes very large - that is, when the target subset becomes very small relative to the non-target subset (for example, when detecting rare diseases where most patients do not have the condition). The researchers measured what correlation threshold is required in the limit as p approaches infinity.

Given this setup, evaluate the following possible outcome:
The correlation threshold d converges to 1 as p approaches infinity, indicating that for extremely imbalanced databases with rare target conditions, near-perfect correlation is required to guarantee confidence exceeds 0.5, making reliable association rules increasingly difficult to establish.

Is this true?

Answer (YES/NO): NO